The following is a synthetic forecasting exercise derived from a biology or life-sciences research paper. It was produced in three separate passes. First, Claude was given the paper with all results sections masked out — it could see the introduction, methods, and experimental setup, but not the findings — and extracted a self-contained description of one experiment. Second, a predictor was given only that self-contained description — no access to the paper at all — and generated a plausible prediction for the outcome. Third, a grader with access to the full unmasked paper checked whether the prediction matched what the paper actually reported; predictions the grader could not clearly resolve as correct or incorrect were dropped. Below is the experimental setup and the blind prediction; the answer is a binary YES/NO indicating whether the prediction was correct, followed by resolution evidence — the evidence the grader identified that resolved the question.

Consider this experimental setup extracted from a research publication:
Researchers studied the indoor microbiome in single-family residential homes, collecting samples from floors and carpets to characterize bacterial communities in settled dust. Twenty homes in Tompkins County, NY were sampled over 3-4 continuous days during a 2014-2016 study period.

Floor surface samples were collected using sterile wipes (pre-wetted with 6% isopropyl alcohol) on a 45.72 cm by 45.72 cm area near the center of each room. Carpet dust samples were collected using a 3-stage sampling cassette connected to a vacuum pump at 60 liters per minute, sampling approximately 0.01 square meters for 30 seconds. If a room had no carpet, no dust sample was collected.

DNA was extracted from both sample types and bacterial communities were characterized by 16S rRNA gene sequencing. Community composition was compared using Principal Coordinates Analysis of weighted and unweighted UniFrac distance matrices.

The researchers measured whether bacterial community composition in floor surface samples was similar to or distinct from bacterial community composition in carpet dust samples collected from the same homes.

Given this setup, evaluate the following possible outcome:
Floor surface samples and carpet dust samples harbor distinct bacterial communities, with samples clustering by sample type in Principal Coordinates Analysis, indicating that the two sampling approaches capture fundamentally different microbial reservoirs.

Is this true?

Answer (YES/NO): NO